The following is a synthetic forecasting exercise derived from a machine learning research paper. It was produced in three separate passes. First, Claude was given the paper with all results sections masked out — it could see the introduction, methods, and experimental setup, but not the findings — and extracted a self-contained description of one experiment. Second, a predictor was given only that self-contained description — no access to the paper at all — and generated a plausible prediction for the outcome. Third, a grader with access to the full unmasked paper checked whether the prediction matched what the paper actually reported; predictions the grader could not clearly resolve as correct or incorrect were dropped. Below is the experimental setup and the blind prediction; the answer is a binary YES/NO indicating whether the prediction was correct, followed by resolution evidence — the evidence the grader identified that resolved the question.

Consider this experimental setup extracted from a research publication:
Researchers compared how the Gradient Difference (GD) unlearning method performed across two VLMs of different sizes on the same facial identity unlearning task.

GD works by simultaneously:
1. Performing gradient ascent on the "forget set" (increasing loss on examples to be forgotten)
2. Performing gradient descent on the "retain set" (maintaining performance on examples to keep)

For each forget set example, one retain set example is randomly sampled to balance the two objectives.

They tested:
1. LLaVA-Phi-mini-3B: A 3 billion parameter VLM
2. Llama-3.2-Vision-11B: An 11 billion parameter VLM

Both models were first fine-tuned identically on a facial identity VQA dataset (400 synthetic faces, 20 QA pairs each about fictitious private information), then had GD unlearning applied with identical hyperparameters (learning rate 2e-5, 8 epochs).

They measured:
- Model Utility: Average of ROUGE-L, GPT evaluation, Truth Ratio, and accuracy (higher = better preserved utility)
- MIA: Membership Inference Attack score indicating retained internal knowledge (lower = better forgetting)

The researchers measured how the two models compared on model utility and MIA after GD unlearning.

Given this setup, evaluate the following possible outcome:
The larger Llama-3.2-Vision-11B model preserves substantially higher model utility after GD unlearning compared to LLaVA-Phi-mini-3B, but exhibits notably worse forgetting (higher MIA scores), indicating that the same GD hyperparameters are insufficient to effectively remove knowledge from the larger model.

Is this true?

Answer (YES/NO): NO